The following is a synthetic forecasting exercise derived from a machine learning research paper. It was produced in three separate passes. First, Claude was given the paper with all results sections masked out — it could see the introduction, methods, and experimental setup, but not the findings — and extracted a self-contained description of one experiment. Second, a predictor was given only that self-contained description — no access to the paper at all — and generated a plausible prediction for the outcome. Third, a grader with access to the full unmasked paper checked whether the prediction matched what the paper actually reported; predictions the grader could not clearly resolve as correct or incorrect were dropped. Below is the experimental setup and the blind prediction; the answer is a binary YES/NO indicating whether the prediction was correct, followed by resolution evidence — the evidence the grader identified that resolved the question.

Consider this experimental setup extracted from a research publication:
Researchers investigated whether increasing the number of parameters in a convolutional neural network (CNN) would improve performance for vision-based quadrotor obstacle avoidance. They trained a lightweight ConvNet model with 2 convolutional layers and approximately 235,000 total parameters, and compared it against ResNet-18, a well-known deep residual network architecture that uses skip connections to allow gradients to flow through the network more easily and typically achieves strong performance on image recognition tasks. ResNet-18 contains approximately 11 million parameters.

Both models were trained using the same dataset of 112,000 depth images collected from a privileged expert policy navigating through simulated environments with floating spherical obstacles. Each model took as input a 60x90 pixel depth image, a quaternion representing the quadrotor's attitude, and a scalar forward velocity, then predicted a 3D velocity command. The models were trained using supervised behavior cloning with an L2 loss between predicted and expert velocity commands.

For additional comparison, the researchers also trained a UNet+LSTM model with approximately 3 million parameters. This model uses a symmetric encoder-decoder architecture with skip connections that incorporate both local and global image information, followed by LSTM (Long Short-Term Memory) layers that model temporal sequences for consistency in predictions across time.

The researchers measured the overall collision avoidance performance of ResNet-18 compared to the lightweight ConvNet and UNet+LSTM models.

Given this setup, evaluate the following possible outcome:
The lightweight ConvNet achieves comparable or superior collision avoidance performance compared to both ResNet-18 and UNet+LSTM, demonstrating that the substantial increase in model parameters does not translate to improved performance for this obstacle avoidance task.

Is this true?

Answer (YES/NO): NO